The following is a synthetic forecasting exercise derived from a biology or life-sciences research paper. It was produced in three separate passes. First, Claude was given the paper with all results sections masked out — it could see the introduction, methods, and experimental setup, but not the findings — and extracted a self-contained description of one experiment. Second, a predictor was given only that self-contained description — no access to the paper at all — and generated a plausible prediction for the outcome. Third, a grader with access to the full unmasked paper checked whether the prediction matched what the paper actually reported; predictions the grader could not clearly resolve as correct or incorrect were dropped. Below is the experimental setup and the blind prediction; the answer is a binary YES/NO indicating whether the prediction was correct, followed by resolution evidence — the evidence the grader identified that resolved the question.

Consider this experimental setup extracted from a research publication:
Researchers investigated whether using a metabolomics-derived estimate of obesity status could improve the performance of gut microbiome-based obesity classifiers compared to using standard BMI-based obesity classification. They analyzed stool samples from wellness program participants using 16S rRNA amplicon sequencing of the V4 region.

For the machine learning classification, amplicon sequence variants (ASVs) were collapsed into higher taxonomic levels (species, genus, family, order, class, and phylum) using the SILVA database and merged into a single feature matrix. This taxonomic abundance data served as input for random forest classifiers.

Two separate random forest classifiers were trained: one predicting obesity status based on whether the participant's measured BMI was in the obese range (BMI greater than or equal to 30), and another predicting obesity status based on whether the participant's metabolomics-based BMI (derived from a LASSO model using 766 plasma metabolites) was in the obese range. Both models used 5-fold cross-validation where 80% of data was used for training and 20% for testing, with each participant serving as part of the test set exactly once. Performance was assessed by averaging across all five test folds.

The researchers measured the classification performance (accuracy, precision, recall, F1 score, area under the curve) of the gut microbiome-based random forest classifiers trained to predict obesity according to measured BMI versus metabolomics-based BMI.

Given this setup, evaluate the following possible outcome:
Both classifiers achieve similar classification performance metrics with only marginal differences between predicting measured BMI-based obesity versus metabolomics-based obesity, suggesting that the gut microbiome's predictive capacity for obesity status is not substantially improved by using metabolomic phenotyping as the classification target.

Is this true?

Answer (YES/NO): NO